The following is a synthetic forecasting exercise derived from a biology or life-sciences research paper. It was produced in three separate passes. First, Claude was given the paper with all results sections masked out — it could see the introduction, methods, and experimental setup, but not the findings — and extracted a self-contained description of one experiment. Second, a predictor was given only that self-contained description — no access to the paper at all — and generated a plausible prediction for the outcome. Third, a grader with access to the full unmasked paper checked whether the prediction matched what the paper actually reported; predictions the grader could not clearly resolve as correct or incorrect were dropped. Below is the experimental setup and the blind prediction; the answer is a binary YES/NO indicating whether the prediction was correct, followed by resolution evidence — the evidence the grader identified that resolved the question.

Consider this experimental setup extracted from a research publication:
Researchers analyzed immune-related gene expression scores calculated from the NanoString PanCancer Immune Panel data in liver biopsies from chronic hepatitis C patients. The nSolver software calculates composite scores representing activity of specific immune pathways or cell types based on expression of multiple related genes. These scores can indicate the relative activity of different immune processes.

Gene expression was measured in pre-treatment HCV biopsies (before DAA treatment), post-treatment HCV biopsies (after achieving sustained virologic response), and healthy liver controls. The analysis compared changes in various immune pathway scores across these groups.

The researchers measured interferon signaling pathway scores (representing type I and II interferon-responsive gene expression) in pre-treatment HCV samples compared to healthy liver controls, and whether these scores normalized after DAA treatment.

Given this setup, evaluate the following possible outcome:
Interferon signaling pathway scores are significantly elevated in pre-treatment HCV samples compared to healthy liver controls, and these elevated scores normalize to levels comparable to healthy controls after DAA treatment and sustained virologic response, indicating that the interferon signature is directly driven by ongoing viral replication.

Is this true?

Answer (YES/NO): YES